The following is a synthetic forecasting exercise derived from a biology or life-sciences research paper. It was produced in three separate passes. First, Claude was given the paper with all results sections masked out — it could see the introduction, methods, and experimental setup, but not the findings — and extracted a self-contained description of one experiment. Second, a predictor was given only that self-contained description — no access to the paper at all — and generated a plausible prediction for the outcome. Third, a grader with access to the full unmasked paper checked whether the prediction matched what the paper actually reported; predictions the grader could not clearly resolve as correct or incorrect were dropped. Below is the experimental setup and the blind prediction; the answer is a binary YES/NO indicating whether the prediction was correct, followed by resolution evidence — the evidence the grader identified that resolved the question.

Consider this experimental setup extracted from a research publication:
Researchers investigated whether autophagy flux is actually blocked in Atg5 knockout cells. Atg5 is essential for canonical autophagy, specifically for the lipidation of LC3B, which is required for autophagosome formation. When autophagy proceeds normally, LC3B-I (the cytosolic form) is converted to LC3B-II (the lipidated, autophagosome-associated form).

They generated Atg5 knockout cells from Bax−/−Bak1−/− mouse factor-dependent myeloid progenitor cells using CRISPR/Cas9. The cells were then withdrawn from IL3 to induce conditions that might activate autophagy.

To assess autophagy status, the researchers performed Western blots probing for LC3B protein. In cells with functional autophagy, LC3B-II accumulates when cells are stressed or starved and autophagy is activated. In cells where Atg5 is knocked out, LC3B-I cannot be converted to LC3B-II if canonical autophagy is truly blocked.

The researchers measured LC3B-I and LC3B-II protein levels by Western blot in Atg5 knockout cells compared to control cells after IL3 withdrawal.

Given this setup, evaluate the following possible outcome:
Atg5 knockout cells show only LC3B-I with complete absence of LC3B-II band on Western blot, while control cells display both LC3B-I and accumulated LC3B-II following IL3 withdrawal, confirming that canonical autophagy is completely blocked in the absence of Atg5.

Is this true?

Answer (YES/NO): NO